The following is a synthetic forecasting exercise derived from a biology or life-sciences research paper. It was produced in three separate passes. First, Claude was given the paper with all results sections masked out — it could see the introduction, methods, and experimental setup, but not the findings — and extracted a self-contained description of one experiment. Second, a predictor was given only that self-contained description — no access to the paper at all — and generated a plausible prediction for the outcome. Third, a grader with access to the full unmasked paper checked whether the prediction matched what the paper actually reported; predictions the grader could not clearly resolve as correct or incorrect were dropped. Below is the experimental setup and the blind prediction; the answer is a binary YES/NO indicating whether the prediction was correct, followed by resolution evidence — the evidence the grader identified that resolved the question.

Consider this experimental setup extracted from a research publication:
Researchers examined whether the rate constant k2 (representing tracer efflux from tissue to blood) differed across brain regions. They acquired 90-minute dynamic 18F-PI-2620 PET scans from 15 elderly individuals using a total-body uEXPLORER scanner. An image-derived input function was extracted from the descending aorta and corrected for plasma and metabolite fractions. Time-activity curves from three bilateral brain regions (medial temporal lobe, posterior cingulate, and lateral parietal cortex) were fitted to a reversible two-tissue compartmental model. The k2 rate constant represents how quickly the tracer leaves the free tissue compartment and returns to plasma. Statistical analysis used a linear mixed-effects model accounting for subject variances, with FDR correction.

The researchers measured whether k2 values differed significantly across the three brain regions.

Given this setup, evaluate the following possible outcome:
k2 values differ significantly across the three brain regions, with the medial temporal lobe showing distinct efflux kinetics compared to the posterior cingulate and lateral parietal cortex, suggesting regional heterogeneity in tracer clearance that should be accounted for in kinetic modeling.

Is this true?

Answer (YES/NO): YES